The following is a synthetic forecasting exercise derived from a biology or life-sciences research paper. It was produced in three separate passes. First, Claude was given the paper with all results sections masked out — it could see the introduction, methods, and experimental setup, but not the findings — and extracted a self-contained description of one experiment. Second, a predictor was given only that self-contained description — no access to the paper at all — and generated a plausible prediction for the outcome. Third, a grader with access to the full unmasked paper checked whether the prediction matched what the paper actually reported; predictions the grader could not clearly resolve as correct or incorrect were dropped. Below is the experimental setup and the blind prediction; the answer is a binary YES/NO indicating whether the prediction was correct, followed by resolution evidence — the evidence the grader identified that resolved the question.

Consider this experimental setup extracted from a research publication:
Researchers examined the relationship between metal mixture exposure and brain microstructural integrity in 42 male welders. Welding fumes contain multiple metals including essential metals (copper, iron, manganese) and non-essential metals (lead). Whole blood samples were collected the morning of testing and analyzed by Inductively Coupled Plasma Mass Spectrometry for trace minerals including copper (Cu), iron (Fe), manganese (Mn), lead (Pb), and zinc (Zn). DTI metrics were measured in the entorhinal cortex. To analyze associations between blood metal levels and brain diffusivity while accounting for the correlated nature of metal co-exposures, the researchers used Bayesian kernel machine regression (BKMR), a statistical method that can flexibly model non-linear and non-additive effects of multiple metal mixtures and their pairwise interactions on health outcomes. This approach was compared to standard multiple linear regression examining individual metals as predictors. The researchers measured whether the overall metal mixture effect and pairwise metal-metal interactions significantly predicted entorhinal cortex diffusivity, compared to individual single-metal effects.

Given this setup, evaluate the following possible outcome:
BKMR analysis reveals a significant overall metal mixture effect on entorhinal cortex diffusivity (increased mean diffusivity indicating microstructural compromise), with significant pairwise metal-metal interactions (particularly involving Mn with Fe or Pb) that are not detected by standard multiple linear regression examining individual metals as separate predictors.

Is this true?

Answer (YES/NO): NO